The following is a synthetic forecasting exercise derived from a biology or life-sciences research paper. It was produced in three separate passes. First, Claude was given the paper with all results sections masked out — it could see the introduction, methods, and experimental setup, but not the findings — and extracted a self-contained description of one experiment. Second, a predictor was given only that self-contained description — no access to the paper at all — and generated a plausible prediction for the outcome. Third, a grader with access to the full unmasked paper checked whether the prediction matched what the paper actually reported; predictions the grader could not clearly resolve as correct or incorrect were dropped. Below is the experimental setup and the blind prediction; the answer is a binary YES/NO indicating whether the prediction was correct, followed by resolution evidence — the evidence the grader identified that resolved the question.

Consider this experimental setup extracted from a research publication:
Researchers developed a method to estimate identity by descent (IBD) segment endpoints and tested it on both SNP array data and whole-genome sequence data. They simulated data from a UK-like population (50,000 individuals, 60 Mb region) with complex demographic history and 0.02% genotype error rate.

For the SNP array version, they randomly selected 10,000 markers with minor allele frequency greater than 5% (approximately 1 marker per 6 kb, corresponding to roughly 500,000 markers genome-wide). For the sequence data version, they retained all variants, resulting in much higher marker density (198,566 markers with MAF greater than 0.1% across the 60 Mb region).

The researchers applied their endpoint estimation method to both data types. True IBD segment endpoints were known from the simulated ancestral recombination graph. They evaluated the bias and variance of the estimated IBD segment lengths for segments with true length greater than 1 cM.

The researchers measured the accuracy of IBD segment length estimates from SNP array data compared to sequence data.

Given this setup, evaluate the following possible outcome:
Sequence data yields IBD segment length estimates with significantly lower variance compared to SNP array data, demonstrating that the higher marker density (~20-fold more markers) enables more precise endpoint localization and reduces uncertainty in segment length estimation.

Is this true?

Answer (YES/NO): YES